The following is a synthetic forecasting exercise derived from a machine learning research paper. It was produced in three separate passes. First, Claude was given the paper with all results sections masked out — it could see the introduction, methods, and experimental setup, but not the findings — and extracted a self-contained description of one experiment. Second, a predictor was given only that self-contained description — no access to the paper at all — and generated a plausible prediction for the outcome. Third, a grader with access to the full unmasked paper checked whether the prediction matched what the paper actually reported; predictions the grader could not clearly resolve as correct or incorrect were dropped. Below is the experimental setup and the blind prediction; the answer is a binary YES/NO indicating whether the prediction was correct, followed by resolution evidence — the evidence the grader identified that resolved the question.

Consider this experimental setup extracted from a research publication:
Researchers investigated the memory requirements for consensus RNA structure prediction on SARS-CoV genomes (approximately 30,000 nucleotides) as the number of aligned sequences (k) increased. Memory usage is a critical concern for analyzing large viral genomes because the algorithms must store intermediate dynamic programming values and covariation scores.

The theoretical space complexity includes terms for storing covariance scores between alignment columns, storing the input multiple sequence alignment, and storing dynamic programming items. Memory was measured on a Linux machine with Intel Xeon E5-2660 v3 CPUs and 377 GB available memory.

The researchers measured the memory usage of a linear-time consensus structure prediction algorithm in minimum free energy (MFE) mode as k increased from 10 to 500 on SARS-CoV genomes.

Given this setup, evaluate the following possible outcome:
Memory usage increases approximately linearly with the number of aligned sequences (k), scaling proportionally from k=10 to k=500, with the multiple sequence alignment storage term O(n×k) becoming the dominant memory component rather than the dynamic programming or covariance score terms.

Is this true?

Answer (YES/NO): NO